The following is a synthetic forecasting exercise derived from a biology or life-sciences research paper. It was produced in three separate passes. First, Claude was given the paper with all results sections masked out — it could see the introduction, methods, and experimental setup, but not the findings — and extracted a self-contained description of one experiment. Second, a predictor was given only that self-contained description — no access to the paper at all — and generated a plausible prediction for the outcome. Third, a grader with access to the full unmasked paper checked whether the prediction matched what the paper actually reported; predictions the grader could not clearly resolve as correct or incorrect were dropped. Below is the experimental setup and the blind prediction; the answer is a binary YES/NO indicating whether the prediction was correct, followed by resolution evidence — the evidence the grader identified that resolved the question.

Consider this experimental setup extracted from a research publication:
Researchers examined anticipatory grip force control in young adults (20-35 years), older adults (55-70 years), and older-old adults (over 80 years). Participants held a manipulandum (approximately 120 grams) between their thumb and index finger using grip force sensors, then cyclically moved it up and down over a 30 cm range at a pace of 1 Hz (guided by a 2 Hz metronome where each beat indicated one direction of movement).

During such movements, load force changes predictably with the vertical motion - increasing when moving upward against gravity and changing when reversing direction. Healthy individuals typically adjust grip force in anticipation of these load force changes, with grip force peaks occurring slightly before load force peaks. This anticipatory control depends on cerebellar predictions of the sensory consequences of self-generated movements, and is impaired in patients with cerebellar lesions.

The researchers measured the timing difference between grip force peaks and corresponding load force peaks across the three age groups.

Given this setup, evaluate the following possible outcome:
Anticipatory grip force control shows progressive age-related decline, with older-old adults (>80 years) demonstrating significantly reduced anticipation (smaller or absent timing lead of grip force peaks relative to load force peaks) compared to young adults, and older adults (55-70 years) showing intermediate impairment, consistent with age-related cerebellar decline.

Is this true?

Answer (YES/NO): NO